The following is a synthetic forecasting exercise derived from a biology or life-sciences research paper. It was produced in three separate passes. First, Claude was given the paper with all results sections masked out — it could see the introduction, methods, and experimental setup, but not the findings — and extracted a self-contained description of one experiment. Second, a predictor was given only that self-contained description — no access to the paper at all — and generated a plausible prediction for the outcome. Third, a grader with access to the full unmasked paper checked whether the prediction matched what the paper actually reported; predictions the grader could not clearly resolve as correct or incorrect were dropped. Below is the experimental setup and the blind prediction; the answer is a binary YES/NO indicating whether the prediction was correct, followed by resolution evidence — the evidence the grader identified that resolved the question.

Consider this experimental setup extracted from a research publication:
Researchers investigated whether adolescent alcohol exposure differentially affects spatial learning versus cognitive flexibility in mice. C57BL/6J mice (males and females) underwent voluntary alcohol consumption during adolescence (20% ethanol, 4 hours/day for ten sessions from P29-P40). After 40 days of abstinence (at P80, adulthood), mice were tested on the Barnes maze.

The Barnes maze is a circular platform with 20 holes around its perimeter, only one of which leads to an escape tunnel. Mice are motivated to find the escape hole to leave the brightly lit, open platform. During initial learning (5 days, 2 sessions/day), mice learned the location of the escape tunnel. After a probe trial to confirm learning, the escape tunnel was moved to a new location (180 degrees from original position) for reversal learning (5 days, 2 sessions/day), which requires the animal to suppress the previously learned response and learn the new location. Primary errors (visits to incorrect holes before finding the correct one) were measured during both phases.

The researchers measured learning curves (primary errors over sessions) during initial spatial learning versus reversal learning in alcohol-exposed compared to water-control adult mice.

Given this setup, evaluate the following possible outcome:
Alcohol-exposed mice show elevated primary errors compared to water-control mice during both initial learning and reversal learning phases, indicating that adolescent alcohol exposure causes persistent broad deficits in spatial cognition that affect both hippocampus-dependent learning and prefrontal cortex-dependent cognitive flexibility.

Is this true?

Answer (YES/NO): NO